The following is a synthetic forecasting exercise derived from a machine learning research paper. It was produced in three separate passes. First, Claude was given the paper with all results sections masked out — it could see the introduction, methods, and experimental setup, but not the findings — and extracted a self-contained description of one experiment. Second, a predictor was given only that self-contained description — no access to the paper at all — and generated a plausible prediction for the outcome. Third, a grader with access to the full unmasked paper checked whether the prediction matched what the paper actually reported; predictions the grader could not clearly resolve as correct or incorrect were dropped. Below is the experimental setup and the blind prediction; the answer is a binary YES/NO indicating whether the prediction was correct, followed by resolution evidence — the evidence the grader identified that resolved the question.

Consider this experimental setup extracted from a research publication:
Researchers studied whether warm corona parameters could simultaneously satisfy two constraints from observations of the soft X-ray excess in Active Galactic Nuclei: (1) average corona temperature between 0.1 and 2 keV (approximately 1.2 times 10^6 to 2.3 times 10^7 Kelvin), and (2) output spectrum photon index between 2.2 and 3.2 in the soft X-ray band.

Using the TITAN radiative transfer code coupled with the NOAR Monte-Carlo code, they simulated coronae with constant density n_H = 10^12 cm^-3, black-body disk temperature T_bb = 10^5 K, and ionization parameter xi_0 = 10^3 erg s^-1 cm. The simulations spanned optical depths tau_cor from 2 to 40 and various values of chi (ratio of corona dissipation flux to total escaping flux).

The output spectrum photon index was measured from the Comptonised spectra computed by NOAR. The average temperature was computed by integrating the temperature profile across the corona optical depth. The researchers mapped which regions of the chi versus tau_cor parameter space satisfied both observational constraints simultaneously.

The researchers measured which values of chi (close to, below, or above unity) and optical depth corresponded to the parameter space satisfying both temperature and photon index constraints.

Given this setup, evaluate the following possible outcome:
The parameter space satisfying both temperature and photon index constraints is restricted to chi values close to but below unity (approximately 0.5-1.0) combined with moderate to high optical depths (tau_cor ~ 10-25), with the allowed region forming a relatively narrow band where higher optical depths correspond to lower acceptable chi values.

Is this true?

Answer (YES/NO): NO